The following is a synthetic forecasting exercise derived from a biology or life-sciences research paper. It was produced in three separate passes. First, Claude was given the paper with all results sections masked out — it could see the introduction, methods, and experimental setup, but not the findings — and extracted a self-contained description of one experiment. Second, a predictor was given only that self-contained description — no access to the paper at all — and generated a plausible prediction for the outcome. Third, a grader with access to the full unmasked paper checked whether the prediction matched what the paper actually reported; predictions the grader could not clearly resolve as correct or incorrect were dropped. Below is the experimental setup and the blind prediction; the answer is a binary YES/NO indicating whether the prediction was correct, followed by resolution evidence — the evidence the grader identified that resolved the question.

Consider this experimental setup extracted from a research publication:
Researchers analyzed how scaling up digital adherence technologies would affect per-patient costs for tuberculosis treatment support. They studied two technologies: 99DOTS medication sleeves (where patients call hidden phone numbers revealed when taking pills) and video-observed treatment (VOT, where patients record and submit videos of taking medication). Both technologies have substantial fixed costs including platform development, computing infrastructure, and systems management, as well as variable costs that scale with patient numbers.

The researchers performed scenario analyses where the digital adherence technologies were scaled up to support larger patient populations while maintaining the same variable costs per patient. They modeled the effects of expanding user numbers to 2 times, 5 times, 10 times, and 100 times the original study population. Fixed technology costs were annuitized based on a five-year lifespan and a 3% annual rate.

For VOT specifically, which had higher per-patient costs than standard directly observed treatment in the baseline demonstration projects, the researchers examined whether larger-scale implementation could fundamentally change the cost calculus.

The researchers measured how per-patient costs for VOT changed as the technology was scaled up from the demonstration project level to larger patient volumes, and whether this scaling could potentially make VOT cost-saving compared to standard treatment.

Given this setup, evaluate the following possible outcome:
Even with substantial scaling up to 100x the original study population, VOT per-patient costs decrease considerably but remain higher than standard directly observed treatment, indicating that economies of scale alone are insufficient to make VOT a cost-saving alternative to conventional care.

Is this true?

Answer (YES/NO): NO